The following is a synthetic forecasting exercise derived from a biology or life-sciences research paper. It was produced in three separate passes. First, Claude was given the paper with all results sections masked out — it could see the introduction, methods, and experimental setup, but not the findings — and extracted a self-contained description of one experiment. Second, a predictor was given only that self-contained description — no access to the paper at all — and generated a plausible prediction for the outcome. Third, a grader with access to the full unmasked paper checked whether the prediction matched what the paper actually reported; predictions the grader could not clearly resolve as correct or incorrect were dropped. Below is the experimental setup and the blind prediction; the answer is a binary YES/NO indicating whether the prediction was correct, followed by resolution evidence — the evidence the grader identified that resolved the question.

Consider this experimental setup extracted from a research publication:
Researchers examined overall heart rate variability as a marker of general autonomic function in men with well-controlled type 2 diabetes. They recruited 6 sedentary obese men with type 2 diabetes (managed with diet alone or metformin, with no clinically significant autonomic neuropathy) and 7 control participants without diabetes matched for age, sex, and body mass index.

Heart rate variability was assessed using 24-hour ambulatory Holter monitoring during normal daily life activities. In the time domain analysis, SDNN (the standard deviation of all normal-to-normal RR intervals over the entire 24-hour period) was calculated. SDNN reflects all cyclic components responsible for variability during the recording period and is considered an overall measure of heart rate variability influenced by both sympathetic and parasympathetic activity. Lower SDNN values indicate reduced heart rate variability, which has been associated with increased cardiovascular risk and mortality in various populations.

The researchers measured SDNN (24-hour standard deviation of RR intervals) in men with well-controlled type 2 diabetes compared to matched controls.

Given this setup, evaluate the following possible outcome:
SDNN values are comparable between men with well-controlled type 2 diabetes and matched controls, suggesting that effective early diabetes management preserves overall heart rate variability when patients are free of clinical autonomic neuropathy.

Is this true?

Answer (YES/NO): YES